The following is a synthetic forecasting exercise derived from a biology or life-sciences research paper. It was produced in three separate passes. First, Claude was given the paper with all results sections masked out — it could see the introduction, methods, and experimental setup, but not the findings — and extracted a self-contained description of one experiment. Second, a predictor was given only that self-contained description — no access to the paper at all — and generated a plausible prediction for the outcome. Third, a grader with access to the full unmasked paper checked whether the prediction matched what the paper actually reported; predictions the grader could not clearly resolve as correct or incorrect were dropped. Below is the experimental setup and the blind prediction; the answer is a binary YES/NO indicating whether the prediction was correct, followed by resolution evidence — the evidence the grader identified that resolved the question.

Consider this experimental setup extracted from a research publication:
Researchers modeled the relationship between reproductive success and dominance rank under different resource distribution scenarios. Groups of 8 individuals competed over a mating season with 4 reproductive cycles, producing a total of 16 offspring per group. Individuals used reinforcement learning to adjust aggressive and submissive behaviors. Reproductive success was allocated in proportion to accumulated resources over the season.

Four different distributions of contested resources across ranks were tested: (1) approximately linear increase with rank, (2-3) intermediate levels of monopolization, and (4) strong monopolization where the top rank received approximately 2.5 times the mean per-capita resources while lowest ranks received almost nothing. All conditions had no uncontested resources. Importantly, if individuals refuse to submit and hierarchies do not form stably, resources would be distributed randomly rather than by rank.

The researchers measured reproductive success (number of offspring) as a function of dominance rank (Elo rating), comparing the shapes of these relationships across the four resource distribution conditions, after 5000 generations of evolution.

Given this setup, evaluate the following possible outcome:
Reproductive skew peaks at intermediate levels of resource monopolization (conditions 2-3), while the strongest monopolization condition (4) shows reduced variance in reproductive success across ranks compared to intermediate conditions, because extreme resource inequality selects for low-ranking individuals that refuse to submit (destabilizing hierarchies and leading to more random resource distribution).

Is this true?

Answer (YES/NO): NO